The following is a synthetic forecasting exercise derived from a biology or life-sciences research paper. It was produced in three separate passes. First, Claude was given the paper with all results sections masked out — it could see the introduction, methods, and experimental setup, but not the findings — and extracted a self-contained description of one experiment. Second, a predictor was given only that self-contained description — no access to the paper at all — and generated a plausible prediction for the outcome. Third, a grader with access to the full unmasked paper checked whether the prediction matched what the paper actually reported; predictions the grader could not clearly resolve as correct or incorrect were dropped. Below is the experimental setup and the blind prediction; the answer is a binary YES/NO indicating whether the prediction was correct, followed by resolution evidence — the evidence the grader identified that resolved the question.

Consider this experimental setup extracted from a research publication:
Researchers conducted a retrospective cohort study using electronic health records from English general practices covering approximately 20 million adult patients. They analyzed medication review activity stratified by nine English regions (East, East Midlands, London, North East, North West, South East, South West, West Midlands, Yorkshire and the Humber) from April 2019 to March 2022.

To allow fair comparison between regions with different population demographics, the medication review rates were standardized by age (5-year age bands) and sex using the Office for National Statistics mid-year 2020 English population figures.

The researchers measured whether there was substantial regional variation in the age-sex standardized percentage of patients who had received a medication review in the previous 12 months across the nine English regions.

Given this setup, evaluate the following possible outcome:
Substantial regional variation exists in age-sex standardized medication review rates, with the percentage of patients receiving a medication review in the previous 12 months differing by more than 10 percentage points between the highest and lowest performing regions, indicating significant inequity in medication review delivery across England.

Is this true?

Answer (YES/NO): YES